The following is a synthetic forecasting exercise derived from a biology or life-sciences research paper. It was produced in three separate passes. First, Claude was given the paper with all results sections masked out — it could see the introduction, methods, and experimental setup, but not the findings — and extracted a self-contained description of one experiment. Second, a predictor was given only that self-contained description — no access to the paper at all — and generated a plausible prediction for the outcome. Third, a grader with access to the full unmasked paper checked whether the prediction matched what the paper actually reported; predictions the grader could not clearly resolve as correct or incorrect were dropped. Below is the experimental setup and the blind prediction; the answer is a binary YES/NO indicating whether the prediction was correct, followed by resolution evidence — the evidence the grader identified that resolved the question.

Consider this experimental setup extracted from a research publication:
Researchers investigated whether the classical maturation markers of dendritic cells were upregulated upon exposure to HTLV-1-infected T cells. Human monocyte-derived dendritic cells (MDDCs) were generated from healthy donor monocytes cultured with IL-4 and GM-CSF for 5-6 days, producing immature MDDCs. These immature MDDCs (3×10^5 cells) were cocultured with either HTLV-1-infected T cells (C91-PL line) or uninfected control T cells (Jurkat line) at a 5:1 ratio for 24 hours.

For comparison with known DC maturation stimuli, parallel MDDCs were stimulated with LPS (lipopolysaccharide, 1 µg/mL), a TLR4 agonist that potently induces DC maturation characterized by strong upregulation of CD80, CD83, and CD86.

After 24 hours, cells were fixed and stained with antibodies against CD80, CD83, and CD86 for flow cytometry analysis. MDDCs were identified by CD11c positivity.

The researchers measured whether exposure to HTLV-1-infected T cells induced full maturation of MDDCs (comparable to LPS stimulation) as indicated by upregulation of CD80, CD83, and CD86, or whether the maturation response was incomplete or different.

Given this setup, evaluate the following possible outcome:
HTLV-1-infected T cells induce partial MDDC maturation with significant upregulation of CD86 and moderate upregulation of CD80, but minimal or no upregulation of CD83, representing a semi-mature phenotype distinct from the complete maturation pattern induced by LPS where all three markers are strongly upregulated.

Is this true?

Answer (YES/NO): NO